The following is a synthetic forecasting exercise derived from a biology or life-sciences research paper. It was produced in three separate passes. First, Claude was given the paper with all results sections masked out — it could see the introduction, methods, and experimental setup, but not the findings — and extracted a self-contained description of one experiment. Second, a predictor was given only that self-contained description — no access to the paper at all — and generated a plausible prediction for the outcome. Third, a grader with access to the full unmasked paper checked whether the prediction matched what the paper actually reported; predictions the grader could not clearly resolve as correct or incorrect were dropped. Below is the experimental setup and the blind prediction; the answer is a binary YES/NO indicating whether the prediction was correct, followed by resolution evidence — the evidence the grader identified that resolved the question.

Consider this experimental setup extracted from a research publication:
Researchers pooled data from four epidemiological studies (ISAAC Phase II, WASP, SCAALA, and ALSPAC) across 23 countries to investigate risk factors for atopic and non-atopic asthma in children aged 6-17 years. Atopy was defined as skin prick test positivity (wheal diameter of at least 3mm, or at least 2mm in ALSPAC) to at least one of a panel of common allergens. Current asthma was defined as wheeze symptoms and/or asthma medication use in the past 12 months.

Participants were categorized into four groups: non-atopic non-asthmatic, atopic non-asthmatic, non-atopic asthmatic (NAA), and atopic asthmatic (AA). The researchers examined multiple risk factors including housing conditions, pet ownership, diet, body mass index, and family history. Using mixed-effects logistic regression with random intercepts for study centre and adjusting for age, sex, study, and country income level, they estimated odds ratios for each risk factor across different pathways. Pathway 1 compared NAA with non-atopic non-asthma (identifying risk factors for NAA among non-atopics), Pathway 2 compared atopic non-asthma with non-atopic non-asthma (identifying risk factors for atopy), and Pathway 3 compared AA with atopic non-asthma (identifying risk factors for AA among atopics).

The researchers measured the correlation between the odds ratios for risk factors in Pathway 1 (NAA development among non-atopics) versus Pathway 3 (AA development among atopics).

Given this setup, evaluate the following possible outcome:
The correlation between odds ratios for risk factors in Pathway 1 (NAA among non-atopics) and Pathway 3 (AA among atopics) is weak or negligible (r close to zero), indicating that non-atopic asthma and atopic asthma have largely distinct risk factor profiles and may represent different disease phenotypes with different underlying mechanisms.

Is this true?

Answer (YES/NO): NO